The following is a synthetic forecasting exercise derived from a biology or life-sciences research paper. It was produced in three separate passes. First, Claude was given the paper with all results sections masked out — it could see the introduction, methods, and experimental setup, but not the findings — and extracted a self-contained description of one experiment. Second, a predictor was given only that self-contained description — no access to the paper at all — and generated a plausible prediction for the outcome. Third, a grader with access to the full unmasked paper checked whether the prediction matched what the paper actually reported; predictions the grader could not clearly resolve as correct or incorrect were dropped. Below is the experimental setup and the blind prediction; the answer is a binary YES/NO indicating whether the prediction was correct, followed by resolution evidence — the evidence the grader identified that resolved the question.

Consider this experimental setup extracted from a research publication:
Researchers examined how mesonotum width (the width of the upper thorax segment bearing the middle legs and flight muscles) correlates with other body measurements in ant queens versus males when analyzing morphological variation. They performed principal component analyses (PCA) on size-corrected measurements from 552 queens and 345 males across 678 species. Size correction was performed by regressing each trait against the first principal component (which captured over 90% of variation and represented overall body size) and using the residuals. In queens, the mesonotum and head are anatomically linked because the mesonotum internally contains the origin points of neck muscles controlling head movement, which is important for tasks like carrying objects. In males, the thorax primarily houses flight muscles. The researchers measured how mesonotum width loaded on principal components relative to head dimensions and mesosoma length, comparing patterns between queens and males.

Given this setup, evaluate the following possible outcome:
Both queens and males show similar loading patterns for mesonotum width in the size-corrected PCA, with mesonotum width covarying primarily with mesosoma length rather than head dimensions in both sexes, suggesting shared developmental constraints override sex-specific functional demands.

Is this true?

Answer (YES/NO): NO